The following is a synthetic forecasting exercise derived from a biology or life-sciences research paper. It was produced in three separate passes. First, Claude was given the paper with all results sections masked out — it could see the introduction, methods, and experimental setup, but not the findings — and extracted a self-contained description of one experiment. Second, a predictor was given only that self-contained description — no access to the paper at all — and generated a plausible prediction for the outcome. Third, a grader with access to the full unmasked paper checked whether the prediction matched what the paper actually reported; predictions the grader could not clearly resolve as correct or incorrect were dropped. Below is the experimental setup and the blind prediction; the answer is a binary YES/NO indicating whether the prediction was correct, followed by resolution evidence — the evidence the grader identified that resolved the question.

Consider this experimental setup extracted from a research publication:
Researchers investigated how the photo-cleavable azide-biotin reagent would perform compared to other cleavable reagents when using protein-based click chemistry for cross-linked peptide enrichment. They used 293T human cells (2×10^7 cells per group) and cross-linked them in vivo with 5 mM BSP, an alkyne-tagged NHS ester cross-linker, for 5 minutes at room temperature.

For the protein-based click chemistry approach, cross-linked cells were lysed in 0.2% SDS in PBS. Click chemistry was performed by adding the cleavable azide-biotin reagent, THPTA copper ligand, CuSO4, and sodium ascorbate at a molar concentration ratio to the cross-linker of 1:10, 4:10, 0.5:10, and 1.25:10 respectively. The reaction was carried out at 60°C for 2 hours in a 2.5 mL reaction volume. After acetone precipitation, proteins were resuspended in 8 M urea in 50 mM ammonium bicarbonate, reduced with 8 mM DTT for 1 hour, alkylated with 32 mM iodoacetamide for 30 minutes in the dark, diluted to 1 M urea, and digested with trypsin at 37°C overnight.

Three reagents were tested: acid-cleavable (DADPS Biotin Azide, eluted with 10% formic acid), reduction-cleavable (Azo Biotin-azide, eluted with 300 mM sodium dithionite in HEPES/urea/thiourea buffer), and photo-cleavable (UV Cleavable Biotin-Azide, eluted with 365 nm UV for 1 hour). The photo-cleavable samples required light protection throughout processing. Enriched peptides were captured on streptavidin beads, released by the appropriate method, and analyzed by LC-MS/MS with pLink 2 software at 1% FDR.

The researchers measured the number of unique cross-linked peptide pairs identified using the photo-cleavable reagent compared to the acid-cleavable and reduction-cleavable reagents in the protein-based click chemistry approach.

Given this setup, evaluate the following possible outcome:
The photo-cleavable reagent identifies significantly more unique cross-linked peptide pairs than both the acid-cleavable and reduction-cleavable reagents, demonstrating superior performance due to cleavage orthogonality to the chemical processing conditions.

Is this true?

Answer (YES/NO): NO